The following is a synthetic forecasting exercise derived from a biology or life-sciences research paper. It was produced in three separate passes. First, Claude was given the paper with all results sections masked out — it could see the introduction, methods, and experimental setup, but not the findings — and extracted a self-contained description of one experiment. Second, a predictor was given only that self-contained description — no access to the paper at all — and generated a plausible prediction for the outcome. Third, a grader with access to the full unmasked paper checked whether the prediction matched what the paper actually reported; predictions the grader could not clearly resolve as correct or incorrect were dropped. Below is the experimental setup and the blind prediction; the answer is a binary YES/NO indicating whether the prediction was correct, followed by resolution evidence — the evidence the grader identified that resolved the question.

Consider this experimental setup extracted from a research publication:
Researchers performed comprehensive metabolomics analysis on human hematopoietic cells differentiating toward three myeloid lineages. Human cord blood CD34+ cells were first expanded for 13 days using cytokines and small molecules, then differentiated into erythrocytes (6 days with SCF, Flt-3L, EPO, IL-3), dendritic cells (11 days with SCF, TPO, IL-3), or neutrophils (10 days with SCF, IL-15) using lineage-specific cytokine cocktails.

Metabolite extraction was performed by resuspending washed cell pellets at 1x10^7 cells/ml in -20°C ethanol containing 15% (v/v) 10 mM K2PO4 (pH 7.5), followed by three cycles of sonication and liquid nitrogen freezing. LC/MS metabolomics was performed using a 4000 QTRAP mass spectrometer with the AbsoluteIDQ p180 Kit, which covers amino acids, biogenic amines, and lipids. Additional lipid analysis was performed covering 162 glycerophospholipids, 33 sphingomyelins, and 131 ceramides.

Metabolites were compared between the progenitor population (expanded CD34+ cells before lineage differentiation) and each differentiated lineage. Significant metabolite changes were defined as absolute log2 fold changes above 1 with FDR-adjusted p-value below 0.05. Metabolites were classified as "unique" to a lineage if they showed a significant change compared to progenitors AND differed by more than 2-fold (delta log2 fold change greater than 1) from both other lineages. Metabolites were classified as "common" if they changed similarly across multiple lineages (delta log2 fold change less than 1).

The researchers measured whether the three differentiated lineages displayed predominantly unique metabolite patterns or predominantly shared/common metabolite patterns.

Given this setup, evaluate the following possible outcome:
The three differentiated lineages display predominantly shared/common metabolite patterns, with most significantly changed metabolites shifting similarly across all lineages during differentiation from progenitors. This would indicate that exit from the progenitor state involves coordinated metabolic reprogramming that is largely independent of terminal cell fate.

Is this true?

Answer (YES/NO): NO